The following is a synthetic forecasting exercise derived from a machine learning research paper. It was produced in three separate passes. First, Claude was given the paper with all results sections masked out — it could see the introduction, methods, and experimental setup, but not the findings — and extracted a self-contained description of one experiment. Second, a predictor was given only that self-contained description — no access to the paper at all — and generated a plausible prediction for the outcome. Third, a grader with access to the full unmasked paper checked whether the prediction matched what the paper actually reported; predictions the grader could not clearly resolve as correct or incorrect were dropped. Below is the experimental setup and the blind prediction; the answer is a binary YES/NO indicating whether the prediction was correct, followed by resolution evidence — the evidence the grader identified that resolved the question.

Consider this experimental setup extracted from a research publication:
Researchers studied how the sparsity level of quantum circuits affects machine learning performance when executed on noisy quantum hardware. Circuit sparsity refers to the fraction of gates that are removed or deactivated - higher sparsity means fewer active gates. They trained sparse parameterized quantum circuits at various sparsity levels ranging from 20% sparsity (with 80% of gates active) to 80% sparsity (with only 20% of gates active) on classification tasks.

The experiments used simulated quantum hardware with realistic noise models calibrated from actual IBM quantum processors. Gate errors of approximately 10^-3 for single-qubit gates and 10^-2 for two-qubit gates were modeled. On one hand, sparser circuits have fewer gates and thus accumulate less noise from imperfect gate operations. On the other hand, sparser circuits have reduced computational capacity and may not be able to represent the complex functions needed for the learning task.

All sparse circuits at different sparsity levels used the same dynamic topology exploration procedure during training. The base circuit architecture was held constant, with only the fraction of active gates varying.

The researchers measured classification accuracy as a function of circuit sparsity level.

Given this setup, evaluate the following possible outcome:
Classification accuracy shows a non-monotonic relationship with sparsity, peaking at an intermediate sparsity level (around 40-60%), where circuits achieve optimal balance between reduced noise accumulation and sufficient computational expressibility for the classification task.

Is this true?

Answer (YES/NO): YES